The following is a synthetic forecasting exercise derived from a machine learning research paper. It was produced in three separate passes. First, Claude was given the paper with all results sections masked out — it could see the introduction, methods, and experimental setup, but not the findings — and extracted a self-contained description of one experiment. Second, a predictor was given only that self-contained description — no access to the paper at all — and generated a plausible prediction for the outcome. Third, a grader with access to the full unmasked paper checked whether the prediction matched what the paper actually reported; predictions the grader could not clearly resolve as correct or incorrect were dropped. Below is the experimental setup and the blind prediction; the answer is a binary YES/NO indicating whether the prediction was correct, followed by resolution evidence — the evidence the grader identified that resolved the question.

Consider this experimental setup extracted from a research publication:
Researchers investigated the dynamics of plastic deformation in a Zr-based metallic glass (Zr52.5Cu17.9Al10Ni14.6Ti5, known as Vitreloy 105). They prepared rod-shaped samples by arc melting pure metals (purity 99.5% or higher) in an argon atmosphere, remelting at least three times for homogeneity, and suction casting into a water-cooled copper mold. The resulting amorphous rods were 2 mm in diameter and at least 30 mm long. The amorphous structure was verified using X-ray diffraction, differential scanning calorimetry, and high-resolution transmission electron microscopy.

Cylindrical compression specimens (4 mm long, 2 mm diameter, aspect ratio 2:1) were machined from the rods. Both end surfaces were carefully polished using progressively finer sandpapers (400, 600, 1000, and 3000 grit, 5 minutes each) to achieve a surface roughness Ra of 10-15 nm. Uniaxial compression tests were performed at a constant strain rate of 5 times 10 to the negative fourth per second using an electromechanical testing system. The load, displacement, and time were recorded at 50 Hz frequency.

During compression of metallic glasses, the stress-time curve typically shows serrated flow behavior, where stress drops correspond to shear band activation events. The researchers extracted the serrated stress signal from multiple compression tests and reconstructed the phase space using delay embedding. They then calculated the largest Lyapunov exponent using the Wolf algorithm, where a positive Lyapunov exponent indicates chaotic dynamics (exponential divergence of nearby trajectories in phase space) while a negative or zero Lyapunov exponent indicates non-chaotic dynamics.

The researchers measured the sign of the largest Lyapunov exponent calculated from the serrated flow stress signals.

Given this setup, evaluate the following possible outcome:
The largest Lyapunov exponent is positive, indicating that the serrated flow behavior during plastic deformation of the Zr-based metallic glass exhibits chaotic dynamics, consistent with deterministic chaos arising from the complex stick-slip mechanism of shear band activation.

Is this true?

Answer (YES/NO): YES